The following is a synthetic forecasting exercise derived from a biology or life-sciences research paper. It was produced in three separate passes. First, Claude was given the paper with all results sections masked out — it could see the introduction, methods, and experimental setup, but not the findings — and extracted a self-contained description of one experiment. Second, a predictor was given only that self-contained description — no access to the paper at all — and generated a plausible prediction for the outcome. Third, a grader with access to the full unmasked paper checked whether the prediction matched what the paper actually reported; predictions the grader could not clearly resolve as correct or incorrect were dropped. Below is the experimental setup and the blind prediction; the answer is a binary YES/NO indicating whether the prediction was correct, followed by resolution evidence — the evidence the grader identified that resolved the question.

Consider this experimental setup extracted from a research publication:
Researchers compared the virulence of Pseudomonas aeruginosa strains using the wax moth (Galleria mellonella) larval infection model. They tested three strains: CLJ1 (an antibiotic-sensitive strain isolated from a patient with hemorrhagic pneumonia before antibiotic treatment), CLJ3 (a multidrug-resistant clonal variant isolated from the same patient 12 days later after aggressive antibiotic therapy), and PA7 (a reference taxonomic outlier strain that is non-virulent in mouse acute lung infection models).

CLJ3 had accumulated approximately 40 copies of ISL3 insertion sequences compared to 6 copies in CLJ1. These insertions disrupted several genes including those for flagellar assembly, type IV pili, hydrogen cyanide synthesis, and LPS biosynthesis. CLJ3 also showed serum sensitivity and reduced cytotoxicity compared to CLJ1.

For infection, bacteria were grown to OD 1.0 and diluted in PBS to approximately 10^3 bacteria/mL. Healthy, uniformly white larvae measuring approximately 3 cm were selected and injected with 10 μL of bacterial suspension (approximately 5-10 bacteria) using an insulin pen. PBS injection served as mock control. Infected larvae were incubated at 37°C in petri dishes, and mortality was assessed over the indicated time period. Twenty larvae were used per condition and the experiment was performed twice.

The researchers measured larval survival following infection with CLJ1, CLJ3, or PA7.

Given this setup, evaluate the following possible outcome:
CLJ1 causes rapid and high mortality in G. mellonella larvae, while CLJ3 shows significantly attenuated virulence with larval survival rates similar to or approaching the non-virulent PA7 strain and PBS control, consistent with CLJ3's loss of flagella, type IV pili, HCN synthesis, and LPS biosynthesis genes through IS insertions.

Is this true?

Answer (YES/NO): YES